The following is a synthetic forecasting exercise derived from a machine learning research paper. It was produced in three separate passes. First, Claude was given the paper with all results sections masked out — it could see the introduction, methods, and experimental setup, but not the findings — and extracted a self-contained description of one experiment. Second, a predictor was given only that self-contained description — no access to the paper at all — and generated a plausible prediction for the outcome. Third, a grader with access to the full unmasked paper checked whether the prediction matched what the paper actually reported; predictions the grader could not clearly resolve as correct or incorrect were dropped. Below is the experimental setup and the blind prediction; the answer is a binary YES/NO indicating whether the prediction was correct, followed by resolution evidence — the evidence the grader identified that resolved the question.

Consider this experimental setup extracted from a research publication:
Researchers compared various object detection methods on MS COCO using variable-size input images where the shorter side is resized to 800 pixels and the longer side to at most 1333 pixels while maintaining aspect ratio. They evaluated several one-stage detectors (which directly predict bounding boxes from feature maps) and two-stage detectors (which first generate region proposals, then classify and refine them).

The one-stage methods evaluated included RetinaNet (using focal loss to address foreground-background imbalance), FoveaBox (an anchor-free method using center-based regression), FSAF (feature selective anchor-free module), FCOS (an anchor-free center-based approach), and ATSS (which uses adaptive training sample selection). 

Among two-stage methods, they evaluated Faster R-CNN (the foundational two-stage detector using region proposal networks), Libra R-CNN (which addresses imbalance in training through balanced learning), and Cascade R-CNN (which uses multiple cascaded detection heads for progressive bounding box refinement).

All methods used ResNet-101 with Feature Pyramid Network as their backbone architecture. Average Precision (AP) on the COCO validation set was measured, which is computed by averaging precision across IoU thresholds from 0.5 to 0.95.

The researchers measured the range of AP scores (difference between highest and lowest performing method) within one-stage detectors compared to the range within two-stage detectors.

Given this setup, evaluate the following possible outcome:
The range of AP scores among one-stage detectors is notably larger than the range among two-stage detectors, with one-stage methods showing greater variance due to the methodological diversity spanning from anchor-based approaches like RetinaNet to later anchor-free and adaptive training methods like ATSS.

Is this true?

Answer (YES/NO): NO